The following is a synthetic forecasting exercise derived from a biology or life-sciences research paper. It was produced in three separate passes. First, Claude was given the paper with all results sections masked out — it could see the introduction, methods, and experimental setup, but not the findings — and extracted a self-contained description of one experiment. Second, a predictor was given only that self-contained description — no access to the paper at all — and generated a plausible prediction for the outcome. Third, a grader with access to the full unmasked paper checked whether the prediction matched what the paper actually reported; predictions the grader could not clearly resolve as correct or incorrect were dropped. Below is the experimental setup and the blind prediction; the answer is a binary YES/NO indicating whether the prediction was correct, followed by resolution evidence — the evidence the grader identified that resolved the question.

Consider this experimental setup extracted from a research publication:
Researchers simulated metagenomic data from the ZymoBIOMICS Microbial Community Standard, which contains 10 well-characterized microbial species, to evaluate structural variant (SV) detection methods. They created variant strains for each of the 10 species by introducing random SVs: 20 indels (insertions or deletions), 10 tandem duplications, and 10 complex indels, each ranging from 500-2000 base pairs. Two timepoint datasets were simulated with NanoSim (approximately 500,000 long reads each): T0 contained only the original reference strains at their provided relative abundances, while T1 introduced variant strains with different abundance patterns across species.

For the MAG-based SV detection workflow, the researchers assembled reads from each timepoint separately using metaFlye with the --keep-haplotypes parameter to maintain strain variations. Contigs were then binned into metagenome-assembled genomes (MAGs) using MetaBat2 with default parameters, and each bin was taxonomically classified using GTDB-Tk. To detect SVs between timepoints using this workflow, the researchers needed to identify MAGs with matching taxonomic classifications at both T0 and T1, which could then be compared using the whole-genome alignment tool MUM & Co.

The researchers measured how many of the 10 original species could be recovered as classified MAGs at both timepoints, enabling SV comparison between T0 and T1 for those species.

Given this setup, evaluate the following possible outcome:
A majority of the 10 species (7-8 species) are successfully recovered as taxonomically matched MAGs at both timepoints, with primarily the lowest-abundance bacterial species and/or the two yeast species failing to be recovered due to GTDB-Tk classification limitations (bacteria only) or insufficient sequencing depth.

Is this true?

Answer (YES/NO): NO